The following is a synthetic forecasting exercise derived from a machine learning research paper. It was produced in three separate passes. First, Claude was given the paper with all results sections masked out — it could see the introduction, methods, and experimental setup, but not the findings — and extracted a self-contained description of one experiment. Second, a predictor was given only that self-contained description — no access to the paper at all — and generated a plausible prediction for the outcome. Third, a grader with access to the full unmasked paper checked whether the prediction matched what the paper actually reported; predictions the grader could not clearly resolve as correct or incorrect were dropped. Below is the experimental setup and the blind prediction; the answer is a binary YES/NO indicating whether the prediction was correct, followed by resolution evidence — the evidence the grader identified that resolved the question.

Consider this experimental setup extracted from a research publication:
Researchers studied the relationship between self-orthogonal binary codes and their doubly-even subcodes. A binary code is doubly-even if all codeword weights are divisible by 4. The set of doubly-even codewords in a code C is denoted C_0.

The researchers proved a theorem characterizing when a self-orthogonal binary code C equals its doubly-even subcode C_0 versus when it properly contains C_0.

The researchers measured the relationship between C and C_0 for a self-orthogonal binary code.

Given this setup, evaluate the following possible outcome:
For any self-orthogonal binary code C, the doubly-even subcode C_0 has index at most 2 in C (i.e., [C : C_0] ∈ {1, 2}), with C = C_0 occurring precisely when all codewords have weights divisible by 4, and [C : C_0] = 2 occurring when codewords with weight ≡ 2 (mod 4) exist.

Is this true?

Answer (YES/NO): YES